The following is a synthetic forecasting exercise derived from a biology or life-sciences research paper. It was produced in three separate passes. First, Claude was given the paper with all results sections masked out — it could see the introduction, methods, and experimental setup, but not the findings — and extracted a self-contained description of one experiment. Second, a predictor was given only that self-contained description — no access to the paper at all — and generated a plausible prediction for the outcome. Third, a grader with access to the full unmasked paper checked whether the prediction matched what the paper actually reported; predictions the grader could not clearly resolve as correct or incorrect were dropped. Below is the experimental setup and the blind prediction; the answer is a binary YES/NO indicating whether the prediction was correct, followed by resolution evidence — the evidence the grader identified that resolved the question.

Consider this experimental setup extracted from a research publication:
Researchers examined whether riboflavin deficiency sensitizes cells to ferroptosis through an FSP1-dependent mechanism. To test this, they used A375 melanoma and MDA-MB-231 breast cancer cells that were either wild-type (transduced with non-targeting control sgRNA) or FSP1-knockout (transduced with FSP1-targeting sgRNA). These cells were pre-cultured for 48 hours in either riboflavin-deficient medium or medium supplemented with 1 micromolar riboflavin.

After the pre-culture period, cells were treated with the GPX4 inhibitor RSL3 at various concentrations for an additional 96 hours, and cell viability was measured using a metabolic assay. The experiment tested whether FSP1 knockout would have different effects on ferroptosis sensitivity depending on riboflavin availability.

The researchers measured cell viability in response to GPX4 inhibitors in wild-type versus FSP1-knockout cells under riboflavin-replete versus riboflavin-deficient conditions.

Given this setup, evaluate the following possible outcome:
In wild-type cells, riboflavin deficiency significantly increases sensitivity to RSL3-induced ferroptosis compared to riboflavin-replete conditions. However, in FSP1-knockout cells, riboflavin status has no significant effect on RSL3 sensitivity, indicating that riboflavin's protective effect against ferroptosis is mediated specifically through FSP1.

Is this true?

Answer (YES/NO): YES